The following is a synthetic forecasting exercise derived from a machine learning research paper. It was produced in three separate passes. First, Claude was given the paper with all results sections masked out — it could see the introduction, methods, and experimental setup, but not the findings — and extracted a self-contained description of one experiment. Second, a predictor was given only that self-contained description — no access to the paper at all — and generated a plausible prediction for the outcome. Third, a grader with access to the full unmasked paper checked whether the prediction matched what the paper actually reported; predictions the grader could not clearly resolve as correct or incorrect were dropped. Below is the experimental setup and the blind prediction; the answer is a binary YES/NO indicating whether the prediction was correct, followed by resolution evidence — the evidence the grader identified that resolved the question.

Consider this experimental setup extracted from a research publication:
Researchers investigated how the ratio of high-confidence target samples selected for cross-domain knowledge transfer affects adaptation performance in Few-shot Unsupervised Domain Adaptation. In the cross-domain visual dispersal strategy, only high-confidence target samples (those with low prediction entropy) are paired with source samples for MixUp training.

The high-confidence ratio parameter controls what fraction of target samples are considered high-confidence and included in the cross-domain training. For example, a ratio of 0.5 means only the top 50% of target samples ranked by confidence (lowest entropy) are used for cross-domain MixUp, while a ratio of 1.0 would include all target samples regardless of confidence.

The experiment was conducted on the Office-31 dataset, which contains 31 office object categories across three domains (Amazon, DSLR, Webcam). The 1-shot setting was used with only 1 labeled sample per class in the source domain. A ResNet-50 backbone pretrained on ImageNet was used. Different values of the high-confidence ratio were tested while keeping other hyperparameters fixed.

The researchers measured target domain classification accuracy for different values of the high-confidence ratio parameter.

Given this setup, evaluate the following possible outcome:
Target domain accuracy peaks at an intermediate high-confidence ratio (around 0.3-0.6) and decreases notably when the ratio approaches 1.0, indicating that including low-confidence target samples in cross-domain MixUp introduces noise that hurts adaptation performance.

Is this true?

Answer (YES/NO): NO